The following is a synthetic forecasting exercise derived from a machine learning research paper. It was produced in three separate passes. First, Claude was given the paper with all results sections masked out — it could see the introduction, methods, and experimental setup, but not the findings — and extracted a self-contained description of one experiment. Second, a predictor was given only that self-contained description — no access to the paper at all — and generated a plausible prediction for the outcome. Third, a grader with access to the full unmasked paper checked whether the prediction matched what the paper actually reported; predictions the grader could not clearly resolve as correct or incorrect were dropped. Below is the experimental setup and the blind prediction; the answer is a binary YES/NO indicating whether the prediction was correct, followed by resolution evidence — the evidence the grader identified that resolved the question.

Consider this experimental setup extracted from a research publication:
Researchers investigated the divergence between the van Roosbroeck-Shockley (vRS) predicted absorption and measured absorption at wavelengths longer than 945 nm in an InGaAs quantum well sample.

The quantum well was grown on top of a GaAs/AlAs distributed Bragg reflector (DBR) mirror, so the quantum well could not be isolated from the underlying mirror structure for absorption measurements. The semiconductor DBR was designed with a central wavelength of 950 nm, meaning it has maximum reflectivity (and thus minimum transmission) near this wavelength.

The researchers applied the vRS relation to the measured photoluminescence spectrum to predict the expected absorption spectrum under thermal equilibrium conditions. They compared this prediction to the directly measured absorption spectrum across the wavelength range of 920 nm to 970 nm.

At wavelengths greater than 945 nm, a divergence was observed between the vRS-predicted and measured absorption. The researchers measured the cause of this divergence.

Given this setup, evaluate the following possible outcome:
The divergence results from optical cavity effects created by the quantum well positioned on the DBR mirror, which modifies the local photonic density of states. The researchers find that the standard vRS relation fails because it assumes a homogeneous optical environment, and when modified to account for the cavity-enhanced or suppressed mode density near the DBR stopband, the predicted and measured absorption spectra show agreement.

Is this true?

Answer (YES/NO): NO